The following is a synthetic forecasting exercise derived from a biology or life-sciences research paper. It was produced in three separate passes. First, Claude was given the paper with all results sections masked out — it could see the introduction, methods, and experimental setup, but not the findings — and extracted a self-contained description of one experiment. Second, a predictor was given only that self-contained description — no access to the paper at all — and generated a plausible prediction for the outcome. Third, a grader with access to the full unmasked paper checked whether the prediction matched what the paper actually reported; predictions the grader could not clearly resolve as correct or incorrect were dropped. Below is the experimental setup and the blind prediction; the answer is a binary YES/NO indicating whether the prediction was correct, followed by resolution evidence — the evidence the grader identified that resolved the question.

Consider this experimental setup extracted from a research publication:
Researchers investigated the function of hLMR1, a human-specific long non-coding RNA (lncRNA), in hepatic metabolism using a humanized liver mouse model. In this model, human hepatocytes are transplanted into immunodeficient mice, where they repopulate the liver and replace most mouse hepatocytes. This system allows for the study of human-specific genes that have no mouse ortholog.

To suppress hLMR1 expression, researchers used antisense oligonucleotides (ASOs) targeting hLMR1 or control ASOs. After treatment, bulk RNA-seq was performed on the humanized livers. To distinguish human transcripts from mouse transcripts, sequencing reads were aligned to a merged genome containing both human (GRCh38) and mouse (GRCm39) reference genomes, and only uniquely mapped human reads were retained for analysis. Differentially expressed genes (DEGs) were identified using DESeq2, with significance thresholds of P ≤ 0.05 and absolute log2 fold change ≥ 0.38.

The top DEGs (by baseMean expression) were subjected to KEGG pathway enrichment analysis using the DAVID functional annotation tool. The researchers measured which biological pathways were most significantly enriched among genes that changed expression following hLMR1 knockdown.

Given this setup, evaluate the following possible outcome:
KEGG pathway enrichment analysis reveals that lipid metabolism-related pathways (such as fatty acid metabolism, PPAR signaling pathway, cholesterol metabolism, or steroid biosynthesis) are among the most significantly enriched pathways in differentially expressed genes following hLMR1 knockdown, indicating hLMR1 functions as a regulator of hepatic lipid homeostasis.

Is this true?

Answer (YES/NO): NO